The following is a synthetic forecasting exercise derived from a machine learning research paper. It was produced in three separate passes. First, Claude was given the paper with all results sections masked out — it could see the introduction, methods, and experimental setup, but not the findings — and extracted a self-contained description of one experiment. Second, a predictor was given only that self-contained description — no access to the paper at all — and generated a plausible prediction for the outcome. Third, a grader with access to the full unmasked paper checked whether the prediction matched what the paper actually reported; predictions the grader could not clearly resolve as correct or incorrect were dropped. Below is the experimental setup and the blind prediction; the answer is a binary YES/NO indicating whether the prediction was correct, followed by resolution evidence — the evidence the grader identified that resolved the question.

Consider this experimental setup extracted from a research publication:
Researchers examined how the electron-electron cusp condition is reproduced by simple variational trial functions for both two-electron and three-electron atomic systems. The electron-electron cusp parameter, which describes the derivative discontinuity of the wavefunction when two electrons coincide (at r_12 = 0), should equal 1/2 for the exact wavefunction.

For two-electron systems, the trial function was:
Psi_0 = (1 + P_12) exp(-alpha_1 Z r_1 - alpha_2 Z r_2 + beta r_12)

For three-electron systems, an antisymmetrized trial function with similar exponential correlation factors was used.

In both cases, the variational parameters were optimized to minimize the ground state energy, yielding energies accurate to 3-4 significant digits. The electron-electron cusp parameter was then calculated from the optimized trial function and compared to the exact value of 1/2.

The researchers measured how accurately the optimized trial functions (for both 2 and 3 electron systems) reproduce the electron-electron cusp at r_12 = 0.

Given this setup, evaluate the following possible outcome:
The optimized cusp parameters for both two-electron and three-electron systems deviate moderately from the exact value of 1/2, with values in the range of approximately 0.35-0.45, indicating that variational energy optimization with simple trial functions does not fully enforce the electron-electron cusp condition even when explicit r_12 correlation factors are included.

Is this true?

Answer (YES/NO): NO